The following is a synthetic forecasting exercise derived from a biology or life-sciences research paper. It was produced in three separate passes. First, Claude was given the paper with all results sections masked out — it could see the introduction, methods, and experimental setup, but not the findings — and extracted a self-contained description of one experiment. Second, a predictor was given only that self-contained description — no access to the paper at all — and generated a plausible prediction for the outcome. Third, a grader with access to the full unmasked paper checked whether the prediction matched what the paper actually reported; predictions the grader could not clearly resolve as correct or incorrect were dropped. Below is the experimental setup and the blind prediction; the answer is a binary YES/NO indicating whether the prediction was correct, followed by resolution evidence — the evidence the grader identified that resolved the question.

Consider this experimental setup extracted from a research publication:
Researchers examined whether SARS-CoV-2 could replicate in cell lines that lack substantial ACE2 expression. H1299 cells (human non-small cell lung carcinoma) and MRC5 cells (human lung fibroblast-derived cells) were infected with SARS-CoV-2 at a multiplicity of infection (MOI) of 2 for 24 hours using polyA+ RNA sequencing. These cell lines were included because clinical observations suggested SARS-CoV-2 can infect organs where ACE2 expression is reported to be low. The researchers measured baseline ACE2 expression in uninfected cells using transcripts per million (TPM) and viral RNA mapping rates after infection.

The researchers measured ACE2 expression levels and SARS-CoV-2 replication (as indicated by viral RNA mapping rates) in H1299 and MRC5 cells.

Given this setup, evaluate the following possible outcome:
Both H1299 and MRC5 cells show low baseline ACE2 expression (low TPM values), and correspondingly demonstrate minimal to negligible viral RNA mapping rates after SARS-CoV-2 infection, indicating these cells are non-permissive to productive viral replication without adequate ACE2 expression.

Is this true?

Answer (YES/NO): NO